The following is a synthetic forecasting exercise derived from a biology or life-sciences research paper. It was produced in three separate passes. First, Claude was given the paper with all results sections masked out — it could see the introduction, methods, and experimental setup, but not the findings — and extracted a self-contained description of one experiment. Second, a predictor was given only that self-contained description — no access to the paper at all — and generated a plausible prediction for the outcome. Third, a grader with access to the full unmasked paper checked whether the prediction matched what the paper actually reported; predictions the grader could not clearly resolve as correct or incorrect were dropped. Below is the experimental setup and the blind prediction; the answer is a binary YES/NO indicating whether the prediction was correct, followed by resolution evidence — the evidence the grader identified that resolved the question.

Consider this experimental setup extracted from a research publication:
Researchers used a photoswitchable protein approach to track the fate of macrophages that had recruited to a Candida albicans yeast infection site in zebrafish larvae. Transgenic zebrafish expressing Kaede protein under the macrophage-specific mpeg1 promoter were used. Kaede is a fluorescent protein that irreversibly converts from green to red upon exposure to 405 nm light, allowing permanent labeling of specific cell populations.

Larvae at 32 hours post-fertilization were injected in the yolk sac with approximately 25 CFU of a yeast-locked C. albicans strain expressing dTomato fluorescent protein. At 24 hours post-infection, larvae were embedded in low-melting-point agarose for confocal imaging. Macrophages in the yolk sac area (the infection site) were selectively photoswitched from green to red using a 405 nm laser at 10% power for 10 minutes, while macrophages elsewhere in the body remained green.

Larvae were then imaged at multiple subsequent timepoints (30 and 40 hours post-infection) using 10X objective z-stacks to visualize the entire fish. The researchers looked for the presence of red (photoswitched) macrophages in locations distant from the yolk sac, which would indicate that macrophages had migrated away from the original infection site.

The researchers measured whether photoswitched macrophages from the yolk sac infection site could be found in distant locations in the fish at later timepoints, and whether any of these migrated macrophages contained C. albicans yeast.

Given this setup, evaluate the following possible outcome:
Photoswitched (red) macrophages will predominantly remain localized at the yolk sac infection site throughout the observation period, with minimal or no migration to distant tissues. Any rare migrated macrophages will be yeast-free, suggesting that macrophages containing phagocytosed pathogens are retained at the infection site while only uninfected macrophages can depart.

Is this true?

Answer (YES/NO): NO